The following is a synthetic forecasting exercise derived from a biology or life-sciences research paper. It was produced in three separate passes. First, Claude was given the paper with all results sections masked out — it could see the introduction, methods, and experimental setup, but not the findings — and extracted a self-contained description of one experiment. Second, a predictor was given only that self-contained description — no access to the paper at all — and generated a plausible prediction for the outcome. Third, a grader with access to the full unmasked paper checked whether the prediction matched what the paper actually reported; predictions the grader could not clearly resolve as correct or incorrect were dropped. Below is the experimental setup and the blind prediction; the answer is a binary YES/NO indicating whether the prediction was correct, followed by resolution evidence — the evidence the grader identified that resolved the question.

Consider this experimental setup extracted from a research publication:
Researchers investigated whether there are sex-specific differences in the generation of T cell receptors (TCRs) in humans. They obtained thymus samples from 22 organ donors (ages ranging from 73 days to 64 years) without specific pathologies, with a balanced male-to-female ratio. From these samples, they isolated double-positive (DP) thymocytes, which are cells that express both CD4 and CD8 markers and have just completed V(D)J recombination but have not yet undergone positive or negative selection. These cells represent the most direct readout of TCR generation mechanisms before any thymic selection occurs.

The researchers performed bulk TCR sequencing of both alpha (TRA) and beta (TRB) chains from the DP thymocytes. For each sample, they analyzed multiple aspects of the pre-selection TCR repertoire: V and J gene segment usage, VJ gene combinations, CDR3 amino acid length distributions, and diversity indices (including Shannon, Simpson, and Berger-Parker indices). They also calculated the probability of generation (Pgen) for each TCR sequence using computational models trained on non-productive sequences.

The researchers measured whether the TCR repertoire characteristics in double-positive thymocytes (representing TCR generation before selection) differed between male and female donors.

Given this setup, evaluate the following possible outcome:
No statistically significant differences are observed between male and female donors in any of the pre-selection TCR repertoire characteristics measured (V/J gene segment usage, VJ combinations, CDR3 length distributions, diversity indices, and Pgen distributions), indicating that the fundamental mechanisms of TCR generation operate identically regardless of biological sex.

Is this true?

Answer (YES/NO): NO